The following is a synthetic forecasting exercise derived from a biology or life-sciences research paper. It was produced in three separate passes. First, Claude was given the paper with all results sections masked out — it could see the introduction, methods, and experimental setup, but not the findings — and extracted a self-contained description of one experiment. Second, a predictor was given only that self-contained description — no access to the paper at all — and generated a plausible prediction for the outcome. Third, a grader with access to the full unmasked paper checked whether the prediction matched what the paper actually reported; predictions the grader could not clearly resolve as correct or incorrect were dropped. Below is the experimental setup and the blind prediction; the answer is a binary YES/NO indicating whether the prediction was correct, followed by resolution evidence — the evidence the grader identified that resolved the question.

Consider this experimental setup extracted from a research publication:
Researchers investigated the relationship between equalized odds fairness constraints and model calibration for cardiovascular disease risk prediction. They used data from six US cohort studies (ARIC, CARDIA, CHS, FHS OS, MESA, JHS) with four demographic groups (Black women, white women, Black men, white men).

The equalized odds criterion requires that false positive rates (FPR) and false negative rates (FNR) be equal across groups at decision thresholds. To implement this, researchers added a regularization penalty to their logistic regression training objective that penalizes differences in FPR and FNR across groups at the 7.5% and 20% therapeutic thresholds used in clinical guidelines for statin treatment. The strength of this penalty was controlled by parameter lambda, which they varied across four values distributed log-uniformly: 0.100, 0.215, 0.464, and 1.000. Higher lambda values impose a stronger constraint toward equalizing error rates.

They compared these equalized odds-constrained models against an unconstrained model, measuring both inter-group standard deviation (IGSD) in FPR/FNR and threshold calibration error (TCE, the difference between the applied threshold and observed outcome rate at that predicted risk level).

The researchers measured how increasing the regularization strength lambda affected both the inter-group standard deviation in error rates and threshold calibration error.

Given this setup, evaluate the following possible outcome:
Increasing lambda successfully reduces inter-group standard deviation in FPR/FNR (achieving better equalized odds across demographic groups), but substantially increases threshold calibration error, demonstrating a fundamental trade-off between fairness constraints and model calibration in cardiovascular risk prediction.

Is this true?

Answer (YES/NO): YES